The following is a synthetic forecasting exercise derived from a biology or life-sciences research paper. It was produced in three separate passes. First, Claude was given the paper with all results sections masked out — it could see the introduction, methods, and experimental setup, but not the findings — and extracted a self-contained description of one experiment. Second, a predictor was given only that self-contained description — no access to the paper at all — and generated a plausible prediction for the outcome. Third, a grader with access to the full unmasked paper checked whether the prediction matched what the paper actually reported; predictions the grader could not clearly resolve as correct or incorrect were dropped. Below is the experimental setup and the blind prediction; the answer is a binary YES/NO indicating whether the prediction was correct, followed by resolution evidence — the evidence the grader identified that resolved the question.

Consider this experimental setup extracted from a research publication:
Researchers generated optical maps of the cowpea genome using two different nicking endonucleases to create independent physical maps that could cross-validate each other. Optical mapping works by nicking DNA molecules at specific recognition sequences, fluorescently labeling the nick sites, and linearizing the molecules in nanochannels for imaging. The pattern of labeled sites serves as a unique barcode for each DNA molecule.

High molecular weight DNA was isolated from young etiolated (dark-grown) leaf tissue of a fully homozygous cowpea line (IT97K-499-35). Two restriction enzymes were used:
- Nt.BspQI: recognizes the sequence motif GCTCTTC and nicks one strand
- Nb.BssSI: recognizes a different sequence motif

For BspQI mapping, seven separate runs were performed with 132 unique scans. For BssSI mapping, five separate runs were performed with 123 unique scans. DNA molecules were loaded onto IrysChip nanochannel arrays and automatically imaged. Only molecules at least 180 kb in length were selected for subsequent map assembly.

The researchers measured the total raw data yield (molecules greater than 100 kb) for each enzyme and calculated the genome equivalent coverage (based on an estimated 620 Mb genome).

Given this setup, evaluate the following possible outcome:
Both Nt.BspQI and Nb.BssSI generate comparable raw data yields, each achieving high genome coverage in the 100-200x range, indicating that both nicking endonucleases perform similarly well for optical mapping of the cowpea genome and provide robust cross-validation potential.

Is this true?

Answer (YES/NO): NO